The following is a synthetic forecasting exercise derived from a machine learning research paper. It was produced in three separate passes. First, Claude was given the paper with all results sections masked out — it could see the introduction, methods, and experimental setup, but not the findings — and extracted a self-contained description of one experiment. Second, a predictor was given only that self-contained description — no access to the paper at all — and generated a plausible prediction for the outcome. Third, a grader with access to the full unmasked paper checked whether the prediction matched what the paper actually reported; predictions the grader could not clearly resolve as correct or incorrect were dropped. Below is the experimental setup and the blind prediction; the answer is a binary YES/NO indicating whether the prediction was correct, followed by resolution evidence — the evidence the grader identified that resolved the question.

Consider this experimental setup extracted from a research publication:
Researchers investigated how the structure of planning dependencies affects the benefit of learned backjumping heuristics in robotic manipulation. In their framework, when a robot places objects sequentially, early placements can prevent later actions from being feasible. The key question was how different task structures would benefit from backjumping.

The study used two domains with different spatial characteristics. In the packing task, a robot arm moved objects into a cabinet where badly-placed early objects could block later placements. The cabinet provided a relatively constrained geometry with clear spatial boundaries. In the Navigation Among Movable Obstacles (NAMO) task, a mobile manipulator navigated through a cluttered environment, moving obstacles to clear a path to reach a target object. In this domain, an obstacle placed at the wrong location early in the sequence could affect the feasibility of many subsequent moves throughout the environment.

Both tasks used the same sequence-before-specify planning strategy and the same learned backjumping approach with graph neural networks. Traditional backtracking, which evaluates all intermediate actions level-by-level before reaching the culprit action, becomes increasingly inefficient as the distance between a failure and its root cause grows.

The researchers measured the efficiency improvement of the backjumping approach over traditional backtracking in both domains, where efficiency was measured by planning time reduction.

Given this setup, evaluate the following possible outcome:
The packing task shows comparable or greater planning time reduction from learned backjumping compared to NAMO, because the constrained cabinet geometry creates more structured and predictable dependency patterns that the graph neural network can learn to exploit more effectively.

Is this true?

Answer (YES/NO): NO